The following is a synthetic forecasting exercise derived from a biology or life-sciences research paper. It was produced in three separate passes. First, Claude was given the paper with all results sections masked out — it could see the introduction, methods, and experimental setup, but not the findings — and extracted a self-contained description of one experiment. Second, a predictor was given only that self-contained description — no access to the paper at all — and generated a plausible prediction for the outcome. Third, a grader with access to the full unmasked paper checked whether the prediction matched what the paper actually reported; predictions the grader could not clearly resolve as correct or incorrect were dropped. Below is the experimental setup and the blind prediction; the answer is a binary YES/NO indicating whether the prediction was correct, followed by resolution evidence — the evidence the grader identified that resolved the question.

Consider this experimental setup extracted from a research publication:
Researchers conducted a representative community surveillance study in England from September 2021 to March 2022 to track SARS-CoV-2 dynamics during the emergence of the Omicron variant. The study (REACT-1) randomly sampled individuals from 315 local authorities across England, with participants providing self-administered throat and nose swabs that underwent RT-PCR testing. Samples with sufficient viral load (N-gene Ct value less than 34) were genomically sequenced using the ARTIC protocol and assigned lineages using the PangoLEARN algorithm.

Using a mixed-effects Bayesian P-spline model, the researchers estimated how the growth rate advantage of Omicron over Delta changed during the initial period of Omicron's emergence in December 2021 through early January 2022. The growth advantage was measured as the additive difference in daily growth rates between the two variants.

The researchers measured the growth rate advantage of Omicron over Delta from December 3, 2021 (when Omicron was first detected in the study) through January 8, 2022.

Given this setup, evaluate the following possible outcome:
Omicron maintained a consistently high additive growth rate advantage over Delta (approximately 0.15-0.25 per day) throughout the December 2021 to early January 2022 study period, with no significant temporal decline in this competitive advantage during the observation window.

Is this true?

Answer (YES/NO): NO